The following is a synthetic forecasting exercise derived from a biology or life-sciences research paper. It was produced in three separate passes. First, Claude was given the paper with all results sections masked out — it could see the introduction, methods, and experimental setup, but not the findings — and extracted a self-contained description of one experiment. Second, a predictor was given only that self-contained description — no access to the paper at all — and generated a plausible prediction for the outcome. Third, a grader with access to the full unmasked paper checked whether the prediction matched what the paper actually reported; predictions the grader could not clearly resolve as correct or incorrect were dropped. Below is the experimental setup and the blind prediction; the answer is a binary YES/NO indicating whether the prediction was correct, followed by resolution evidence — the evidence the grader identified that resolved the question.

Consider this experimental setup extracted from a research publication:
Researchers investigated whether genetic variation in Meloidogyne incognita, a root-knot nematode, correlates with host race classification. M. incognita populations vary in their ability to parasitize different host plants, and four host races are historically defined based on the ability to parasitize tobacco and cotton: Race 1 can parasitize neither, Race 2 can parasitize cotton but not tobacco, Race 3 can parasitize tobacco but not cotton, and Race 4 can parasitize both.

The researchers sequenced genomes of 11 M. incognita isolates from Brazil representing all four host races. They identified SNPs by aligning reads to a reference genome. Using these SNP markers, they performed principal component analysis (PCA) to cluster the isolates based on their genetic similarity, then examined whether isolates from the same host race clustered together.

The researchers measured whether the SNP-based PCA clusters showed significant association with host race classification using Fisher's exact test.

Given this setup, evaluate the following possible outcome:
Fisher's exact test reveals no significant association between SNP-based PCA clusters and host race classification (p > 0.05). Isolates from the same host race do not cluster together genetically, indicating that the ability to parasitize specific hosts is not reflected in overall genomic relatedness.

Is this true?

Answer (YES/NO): YES